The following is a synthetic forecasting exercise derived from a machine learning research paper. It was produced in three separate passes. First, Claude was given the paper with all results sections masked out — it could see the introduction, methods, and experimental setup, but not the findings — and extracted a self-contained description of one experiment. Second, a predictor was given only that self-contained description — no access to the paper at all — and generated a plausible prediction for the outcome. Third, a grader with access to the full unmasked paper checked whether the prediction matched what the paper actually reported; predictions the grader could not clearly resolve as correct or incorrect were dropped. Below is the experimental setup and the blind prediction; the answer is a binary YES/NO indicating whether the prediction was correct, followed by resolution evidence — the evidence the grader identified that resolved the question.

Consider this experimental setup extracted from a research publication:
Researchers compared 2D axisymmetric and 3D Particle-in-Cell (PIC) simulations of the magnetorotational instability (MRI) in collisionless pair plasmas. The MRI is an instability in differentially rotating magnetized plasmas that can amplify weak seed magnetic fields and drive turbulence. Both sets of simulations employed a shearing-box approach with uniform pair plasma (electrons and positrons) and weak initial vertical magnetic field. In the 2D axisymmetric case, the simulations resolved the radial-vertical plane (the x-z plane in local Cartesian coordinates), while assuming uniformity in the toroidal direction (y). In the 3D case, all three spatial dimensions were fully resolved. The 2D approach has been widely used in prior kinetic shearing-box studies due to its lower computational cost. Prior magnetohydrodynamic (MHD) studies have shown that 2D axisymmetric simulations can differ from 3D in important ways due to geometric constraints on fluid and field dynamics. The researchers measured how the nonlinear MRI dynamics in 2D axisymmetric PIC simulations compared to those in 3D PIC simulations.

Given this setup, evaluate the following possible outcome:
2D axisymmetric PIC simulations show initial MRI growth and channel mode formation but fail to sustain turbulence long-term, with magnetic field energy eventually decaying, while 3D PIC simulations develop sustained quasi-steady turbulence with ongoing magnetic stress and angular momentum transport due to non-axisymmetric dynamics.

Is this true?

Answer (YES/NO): NO